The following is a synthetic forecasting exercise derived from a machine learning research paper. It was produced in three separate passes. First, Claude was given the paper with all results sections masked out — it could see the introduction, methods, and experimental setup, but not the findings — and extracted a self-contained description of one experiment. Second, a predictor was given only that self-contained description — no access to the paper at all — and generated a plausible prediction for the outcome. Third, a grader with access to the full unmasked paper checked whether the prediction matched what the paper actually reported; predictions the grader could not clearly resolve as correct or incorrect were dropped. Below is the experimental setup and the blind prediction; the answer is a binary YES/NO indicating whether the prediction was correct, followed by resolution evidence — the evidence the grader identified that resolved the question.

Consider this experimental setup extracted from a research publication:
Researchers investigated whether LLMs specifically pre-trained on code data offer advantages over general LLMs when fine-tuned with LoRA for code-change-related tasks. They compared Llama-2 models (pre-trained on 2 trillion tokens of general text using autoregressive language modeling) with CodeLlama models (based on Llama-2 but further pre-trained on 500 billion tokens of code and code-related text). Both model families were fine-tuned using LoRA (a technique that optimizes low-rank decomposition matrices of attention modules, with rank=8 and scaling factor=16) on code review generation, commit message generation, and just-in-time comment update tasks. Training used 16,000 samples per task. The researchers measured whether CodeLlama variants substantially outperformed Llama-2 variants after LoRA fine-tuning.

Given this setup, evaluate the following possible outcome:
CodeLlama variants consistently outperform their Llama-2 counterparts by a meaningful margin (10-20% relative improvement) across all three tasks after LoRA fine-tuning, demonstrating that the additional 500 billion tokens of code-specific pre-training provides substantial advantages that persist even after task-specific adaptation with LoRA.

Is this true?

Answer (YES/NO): NO